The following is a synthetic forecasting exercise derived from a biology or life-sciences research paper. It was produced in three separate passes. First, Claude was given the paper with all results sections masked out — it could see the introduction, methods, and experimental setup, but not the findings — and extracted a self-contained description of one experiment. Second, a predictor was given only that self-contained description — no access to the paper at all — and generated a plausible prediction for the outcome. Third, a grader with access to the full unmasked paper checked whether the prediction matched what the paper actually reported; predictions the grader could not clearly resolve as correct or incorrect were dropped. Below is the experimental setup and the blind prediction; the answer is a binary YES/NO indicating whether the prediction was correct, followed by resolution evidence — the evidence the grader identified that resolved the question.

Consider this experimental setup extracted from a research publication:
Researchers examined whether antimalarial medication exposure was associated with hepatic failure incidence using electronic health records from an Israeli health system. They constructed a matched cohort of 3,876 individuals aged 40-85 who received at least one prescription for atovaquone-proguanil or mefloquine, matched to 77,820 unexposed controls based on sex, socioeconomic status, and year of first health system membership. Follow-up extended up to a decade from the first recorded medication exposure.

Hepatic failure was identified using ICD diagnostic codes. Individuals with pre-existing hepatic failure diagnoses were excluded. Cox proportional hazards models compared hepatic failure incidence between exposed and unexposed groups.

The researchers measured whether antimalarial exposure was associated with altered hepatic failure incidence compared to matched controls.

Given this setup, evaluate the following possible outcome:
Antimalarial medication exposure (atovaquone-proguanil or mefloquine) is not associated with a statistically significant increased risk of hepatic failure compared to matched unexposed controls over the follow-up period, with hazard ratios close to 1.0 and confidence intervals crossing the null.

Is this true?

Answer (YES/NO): NO